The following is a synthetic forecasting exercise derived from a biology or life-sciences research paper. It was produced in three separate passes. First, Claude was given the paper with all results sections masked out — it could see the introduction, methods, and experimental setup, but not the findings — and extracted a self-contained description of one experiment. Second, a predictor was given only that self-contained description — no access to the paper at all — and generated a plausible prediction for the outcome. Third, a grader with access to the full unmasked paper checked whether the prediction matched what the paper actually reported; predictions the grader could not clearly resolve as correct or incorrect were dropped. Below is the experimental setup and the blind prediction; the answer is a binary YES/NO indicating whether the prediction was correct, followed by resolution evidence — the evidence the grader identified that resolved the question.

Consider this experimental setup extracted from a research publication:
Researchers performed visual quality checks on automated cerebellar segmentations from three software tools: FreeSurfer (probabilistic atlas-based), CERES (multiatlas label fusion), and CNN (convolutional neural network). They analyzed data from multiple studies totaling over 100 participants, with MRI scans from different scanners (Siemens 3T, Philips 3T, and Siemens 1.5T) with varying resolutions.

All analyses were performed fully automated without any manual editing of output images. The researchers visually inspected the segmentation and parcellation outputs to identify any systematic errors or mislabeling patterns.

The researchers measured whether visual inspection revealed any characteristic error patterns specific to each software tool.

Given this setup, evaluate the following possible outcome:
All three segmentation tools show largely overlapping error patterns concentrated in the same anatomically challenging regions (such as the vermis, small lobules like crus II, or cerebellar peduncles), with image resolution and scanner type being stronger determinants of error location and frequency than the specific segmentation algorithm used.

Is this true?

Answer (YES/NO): NO